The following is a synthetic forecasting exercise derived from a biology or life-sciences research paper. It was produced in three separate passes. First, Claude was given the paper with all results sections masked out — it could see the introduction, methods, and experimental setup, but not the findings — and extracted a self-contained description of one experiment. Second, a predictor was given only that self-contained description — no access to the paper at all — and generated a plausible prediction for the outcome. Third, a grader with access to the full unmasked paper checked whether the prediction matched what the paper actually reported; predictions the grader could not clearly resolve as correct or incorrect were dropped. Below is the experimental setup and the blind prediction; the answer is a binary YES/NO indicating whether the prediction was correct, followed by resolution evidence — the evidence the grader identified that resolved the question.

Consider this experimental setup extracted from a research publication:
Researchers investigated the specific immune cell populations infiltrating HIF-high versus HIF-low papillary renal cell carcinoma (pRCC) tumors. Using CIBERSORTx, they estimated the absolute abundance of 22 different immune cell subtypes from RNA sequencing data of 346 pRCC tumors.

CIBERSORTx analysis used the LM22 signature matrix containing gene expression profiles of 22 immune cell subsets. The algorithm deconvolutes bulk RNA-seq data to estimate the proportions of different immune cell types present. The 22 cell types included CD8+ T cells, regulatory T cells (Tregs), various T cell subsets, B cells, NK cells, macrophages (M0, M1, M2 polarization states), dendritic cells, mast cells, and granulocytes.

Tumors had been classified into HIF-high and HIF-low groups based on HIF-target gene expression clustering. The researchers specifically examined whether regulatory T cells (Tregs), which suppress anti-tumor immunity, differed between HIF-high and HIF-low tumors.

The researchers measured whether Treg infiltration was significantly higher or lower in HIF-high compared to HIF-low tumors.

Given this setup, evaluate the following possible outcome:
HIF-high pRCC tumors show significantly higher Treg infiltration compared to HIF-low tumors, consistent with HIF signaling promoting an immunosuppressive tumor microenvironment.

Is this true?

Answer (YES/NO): YES